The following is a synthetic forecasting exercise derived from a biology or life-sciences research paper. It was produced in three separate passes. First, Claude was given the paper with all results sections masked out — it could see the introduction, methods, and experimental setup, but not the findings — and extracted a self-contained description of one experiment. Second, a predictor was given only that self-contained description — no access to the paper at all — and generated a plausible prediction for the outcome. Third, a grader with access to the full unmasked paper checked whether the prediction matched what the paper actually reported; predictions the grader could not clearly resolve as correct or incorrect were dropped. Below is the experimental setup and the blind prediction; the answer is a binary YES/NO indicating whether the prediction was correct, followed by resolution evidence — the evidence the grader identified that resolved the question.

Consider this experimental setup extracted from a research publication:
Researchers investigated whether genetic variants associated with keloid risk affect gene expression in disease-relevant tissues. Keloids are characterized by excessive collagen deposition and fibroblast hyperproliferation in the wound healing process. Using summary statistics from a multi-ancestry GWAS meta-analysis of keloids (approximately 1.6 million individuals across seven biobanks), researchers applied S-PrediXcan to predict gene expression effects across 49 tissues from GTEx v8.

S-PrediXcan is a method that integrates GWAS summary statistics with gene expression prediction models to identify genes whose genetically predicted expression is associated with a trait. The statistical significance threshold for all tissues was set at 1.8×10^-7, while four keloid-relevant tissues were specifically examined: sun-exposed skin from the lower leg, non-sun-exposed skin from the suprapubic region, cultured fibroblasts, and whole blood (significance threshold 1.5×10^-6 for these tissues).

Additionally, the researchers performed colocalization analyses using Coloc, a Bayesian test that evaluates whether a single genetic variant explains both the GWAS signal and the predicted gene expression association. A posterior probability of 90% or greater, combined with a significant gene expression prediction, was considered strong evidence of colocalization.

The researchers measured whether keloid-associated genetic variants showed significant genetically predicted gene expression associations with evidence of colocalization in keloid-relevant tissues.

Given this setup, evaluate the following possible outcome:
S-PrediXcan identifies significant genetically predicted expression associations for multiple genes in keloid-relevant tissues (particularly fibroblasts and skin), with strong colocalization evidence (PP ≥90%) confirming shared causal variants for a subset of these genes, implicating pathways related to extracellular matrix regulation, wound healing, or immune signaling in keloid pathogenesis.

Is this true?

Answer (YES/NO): YES